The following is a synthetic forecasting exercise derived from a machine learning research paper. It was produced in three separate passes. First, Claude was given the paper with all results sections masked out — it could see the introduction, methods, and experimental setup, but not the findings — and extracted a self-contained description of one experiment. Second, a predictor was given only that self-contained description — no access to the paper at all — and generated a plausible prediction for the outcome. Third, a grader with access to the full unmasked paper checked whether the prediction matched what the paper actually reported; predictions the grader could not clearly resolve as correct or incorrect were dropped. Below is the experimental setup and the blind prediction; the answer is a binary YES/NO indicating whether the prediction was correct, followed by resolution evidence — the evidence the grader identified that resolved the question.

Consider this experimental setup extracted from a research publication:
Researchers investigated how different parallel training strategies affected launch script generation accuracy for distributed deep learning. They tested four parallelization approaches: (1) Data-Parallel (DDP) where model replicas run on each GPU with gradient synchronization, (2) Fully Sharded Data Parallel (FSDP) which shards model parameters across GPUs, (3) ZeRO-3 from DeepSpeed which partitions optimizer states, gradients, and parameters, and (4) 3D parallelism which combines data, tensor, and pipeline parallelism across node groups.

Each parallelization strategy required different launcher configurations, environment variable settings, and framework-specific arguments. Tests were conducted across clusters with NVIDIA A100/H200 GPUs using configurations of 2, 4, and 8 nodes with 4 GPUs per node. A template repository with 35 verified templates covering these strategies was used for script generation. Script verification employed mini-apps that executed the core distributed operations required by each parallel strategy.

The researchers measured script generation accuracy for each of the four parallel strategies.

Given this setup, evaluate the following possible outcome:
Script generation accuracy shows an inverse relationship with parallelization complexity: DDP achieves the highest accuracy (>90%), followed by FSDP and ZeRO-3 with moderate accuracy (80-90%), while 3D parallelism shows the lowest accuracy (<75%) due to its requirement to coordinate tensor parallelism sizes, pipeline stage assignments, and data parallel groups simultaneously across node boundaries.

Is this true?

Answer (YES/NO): NO